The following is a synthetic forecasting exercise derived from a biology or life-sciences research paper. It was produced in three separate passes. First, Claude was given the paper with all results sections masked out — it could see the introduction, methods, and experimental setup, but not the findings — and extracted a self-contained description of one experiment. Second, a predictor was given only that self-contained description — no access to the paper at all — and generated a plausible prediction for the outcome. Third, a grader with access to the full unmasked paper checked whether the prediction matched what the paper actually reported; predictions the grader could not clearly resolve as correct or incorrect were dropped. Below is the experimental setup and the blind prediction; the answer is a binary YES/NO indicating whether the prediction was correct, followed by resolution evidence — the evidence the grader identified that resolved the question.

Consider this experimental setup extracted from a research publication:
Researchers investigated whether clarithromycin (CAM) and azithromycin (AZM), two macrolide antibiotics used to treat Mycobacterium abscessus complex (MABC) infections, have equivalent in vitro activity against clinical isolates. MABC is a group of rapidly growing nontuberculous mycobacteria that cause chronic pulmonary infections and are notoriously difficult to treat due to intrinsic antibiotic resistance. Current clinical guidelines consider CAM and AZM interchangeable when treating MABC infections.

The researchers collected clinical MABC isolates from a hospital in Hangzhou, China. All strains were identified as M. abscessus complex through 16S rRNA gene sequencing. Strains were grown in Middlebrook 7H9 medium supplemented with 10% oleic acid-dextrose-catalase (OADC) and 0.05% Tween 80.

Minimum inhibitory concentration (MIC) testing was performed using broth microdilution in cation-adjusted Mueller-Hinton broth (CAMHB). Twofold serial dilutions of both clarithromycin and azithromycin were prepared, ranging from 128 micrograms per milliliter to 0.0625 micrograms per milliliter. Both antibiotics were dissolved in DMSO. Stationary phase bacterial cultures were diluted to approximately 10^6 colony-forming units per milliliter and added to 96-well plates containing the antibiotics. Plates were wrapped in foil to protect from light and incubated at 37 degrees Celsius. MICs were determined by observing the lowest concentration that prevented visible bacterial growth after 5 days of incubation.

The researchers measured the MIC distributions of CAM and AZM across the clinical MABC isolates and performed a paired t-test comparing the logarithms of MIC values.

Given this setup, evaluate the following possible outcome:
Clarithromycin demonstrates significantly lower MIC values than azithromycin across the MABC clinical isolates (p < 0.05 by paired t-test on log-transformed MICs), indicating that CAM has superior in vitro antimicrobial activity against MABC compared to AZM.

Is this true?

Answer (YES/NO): YES